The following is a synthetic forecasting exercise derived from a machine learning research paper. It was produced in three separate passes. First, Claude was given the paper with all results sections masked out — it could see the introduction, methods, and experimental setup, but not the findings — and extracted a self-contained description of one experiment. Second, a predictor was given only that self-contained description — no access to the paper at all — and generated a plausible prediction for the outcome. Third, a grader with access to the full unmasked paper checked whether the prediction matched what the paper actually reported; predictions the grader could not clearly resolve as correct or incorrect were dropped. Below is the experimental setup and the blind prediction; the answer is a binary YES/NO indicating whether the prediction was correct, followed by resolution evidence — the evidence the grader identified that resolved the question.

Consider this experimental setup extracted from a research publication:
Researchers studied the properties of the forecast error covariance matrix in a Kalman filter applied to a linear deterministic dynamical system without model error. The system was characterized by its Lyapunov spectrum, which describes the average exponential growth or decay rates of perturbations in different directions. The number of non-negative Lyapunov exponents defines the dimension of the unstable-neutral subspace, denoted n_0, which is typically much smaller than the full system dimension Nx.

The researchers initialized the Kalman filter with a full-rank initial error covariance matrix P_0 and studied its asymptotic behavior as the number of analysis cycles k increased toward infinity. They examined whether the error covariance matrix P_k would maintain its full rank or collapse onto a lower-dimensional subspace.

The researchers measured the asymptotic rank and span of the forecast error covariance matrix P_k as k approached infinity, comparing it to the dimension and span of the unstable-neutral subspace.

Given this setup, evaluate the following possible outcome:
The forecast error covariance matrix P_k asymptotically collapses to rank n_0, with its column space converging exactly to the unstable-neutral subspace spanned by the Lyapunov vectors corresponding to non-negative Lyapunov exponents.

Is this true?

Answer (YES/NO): YES